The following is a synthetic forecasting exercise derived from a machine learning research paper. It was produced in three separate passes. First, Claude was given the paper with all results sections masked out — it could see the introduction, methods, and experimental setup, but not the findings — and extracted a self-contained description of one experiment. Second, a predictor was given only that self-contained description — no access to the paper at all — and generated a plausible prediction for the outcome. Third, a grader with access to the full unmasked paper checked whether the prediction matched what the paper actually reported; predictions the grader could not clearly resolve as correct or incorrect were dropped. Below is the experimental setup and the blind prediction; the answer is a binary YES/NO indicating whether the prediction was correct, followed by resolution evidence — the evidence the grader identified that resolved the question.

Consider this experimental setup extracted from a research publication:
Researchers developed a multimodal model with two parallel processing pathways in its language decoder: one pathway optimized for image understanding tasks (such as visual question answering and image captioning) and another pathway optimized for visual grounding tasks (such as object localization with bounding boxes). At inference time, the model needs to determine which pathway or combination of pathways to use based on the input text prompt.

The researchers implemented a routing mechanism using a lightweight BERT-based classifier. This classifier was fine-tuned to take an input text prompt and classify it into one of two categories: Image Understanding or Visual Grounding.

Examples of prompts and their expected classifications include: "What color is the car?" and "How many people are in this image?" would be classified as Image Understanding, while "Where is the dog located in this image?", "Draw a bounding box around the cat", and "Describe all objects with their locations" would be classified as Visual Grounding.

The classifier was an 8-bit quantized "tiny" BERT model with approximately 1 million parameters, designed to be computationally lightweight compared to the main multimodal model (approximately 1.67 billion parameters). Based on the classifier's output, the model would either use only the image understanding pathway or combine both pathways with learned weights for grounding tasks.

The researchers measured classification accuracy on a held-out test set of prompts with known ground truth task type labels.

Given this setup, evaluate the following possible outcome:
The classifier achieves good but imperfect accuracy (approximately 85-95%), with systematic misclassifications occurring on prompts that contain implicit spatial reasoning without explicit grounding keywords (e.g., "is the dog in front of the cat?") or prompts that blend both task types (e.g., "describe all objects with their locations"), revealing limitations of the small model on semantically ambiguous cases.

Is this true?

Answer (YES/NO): NO